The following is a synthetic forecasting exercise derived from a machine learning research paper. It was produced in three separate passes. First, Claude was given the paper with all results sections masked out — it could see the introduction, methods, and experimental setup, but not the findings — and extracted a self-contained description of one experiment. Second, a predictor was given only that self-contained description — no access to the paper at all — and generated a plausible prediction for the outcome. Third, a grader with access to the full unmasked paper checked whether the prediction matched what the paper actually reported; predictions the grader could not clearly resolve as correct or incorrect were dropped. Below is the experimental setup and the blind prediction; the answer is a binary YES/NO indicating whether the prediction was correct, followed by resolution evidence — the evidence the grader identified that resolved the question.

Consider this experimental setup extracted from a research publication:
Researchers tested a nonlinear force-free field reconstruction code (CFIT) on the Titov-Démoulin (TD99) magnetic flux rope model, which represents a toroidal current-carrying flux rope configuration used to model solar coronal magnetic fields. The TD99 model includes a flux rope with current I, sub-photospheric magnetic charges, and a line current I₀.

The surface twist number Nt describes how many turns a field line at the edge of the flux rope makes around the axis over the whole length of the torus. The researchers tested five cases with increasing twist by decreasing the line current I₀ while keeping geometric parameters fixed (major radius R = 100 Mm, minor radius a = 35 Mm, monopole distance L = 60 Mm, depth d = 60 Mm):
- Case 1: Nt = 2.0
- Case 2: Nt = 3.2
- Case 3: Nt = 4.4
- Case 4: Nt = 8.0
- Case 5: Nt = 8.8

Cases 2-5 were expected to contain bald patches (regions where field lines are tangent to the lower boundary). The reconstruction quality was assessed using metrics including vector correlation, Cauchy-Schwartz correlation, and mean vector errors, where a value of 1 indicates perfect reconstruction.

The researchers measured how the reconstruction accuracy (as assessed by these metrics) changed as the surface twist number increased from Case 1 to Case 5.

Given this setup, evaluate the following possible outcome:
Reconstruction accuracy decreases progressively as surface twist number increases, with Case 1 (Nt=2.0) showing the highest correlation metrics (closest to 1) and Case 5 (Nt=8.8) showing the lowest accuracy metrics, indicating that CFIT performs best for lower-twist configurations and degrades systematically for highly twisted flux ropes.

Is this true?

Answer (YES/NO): YES